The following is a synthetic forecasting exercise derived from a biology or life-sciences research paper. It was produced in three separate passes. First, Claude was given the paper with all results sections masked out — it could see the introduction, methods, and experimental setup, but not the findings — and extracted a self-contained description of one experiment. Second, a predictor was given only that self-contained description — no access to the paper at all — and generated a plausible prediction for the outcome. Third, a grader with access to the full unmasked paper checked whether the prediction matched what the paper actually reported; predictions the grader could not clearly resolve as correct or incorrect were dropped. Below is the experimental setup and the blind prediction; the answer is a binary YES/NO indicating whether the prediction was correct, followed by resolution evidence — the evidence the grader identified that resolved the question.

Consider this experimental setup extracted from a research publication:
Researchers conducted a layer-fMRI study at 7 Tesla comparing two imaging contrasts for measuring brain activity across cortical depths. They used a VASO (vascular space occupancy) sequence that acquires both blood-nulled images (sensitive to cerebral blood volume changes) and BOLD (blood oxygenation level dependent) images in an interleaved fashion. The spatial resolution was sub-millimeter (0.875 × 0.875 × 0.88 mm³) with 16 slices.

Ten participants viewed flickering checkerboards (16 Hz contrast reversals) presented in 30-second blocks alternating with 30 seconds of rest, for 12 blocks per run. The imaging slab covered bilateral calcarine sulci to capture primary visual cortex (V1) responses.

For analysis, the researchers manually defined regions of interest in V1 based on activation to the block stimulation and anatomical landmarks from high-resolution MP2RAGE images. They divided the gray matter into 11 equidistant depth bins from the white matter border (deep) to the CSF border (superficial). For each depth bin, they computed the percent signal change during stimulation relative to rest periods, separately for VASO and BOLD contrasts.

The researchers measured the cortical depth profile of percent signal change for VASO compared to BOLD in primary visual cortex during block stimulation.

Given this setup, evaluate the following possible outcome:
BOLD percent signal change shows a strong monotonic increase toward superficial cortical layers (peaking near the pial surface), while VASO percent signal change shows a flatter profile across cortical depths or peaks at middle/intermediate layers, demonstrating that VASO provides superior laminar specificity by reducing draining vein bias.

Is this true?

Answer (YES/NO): YES